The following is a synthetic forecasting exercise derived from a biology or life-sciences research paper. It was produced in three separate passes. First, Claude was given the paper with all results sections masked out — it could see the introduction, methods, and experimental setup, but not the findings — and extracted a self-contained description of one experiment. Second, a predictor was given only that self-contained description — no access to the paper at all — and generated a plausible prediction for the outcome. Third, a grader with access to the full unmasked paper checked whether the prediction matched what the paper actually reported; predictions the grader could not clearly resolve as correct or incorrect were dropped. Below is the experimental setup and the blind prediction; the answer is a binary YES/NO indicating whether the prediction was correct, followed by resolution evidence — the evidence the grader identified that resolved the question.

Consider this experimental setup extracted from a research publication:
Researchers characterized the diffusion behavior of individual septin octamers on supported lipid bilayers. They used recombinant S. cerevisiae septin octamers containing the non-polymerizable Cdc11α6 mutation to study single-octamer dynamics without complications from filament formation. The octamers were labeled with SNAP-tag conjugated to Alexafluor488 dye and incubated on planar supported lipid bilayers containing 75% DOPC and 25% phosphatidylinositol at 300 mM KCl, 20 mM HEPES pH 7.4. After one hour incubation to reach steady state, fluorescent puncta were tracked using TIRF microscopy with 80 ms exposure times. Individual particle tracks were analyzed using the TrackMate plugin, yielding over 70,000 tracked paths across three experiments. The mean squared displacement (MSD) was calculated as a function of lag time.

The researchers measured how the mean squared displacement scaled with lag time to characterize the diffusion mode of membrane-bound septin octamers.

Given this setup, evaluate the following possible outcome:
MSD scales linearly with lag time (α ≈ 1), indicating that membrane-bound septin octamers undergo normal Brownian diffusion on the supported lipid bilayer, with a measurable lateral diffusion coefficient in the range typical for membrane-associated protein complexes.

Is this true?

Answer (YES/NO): NO